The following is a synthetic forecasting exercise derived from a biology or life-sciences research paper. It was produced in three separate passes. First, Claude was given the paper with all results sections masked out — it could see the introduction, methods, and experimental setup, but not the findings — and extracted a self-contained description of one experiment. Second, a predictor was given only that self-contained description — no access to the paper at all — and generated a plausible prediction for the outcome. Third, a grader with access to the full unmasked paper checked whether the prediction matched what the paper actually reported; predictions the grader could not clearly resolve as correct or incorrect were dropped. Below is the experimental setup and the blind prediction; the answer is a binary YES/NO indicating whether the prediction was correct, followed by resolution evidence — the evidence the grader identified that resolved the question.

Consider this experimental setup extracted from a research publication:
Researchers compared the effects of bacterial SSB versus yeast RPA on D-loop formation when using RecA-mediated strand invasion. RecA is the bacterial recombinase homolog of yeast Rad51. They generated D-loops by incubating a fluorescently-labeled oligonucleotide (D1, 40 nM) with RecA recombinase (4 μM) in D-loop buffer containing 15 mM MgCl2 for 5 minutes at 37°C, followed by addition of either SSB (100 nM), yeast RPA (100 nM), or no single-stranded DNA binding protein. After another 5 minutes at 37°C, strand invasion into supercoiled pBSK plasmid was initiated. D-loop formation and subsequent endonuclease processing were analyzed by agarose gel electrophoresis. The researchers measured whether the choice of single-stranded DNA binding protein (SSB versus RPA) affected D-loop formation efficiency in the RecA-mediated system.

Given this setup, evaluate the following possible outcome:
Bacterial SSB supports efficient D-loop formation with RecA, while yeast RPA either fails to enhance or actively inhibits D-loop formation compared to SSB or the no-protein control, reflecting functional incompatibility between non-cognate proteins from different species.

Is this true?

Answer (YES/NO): NO